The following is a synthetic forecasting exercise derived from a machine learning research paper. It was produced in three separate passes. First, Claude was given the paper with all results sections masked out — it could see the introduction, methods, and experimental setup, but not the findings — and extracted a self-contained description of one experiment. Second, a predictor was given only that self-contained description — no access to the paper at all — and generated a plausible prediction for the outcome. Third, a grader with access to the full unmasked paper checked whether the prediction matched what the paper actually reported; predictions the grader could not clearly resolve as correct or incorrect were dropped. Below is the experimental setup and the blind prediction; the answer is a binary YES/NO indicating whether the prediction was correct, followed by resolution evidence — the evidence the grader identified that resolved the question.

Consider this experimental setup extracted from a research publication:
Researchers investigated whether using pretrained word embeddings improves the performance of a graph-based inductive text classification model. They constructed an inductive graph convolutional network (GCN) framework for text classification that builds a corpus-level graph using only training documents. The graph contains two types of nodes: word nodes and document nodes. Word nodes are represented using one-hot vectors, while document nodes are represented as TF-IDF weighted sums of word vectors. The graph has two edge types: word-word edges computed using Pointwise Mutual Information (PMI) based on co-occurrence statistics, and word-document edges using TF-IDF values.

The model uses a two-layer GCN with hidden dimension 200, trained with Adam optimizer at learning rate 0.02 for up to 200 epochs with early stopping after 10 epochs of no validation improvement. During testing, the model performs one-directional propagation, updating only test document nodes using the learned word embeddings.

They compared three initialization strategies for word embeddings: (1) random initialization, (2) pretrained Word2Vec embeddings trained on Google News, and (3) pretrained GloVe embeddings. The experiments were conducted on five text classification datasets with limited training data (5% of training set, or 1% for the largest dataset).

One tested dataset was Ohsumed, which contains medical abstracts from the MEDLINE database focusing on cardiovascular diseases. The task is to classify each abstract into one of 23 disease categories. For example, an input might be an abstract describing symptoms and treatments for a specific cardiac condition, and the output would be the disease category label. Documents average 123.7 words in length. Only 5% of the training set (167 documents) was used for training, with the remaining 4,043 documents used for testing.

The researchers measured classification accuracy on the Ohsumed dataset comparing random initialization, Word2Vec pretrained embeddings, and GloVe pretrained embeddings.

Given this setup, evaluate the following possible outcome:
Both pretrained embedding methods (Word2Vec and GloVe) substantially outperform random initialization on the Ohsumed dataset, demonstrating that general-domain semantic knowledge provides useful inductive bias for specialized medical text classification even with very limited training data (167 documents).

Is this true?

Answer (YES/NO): NO